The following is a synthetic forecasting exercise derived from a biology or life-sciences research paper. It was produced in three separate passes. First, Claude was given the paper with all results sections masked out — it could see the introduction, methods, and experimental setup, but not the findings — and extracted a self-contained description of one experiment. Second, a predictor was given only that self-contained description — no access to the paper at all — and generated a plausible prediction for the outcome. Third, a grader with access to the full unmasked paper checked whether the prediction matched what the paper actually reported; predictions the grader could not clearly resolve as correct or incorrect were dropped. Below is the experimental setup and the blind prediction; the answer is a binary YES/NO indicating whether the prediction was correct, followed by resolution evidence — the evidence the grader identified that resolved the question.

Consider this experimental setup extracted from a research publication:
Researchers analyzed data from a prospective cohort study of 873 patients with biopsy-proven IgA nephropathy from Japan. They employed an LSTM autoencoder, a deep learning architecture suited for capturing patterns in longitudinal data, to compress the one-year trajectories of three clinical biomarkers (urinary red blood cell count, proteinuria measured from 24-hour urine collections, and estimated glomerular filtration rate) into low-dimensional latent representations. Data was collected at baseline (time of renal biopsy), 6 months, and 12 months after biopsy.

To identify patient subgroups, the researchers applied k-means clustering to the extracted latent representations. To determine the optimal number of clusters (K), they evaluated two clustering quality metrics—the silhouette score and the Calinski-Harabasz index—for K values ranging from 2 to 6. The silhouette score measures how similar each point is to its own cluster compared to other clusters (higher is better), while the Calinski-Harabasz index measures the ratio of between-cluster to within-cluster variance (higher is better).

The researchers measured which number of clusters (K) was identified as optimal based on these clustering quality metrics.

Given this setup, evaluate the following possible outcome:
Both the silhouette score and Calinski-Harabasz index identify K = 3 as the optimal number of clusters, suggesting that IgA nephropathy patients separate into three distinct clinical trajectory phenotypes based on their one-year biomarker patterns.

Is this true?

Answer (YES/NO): YES